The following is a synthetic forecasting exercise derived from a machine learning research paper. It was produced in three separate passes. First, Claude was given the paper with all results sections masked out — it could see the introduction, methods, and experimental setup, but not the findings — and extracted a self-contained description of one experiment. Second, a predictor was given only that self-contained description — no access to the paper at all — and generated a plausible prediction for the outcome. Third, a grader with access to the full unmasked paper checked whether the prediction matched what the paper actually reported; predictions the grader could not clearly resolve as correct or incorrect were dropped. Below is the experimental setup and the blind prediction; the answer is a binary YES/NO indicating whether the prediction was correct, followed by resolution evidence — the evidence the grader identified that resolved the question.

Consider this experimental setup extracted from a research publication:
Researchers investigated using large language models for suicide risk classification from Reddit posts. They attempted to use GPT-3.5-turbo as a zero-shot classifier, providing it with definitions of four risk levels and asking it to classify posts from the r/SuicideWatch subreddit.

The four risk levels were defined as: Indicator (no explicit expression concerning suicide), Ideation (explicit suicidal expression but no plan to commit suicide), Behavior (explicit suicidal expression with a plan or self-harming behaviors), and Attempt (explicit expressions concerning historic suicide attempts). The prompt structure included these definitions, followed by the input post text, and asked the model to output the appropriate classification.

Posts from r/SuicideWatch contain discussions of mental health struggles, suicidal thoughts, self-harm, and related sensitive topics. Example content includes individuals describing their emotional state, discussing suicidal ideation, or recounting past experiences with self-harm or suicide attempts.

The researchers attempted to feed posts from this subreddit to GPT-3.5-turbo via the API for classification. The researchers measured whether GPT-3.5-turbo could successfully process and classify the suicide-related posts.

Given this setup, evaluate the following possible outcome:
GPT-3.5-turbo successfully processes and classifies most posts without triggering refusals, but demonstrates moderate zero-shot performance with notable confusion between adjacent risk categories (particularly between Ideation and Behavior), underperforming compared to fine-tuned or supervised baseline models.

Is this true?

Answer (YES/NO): NO